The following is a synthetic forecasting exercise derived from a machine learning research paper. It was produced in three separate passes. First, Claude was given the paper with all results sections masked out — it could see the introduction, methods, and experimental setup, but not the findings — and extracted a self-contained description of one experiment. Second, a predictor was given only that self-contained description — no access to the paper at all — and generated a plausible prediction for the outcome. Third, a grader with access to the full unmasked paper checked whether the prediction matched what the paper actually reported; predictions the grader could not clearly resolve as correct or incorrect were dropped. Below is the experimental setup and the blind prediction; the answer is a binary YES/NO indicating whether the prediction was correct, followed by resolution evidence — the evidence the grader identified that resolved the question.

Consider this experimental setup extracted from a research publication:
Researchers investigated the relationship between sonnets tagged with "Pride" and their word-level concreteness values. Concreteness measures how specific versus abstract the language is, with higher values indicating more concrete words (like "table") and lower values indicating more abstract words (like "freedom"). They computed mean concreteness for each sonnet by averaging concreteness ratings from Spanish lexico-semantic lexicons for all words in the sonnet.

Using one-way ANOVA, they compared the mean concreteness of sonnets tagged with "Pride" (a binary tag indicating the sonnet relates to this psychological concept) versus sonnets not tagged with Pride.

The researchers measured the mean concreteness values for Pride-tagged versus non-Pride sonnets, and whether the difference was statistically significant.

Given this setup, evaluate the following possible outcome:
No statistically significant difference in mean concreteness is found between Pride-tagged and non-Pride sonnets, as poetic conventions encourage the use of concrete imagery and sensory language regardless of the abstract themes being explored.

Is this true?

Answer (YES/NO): NO